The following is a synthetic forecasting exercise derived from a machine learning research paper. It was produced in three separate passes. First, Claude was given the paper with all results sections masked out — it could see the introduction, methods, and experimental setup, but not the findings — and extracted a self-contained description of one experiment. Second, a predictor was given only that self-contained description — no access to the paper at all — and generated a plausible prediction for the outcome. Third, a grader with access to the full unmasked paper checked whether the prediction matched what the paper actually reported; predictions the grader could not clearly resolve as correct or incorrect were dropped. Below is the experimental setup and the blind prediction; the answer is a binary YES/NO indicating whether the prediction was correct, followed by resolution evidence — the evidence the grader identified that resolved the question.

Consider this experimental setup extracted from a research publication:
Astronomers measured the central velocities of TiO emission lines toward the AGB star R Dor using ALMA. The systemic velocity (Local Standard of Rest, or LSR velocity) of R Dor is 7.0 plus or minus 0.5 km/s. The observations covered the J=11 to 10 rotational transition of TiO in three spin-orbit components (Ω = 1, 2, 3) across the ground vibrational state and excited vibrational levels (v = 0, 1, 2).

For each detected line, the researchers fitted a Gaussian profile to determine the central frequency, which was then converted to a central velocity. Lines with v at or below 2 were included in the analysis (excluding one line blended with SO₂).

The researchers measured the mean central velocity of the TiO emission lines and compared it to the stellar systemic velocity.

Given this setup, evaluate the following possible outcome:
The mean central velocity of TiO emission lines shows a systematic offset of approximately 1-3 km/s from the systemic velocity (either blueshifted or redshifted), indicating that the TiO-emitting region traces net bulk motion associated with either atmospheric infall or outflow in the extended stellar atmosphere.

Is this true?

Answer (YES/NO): YES